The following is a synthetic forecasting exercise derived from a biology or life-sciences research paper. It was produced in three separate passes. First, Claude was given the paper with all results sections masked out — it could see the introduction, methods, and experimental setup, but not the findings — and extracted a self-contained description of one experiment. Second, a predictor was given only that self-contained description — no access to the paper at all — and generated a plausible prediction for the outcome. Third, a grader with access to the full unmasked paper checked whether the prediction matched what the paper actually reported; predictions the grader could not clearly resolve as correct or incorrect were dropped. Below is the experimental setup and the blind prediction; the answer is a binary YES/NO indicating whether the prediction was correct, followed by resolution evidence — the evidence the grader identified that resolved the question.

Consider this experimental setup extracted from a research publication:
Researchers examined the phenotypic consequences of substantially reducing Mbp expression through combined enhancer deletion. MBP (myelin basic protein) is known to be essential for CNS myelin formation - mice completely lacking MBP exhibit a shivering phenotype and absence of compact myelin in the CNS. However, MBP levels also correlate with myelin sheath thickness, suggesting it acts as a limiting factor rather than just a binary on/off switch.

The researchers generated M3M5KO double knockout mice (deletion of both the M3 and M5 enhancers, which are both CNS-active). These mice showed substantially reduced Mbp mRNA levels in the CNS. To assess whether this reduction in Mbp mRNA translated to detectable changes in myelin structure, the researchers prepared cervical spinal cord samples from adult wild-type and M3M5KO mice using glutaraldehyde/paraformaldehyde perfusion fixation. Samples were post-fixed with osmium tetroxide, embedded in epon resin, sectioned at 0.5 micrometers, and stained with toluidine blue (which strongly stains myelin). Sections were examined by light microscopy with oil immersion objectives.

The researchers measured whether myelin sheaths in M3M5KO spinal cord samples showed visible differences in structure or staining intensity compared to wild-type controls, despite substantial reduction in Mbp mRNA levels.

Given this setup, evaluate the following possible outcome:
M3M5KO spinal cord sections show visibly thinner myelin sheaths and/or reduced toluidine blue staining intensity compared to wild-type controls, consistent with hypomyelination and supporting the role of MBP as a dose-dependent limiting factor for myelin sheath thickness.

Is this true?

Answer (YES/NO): YES